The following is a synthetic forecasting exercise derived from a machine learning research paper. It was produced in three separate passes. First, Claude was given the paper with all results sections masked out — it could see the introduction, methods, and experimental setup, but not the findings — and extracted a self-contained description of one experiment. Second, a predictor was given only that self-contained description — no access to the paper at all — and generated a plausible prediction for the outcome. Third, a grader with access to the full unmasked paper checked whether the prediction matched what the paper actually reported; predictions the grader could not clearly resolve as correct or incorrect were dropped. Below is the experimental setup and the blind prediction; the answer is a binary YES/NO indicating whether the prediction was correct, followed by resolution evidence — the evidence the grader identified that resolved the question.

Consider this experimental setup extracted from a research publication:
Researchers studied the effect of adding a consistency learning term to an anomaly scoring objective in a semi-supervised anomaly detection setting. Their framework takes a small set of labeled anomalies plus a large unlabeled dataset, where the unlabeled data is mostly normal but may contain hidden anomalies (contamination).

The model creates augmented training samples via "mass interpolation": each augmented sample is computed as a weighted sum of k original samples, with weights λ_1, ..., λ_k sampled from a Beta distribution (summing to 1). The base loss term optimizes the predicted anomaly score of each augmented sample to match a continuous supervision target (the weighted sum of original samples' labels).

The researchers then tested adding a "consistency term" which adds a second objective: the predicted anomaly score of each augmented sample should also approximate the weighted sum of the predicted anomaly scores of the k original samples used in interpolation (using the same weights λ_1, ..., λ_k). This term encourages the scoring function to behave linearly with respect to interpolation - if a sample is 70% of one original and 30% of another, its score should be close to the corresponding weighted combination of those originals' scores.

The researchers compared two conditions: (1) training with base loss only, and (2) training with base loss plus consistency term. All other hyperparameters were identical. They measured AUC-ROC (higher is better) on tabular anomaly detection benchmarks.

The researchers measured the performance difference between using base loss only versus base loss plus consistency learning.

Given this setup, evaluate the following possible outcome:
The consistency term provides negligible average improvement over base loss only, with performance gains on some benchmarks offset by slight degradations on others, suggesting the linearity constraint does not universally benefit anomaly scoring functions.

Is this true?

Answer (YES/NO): NO